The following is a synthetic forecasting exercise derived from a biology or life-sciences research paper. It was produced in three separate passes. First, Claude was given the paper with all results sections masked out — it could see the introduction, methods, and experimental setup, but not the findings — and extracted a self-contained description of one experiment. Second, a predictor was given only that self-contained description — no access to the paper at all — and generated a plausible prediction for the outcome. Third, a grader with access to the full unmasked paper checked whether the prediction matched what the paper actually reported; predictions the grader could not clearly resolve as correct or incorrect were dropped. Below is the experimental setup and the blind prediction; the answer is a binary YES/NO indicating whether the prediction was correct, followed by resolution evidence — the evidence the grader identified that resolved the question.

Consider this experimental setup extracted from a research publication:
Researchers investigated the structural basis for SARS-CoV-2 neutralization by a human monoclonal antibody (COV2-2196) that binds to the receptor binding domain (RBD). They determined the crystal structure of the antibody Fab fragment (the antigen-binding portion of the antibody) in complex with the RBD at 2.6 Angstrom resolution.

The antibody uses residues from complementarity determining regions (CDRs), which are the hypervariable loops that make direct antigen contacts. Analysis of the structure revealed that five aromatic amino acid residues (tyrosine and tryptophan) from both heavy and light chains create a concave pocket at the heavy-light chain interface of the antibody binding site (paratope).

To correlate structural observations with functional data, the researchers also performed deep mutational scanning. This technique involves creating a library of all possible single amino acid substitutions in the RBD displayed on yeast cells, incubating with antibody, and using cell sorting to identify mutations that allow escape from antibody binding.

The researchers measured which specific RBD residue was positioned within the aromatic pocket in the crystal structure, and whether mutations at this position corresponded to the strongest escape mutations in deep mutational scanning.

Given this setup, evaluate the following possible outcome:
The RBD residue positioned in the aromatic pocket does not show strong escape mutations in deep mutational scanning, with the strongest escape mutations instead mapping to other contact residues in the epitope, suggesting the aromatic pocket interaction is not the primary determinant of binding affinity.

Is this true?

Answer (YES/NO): NO